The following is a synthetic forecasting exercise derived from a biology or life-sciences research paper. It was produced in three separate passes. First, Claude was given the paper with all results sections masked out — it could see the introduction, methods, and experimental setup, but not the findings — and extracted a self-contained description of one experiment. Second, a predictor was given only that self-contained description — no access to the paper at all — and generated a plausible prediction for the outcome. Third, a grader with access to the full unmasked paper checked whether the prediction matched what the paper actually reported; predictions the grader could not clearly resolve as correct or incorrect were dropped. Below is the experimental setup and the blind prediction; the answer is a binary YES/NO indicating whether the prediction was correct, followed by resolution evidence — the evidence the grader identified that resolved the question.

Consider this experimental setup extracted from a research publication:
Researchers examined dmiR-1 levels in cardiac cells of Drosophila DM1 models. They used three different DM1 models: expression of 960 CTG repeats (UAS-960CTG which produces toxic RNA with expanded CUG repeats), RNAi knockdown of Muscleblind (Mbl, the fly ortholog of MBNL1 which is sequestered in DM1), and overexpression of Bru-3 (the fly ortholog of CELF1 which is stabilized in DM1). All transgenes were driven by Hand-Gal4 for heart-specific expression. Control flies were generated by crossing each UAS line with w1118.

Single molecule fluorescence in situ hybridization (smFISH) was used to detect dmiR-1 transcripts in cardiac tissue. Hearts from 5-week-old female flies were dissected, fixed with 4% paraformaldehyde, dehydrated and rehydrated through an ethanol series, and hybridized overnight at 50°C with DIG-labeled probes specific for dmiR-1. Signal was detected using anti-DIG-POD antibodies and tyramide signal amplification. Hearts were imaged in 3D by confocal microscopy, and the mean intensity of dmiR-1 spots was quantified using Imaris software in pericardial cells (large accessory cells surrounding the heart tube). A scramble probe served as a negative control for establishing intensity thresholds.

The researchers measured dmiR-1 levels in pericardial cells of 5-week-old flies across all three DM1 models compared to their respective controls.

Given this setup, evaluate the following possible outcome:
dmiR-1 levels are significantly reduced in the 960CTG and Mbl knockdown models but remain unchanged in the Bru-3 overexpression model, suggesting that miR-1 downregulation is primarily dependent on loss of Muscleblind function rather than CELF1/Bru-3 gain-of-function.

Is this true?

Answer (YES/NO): NO